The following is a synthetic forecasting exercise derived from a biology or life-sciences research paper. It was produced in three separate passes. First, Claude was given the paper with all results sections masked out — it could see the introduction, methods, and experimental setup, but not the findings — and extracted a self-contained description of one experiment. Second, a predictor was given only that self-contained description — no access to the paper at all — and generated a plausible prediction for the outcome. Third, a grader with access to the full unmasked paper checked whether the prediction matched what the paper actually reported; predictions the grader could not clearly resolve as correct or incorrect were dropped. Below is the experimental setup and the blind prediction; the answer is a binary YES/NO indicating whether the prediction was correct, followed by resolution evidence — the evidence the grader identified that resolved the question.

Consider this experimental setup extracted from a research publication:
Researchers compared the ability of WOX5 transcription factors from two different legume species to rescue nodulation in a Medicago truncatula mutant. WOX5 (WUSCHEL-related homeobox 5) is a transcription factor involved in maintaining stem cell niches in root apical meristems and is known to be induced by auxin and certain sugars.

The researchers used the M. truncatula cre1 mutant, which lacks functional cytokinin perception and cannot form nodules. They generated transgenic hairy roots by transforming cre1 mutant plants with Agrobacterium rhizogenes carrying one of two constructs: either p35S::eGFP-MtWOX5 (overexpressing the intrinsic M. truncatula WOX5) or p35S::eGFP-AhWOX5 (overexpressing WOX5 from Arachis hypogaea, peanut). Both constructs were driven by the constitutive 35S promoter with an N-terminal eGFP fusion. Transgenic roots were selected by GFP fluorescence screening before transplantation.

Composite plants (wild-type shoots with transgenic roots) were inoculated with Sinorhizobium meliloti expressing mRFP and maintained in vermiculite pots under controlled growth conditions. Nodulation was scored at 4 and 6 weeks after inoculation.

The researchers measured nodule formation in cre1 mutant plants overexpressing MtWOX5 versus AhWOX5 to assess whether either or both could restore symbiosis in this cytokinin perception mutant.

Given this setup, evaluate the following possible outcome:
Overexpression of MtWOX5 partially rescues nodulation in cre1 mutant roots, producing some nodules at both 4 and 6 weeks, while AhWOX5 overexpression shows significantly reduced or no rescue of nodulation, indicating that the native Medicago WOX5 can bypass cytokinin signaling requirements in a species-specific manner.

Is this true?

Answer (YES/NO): NO